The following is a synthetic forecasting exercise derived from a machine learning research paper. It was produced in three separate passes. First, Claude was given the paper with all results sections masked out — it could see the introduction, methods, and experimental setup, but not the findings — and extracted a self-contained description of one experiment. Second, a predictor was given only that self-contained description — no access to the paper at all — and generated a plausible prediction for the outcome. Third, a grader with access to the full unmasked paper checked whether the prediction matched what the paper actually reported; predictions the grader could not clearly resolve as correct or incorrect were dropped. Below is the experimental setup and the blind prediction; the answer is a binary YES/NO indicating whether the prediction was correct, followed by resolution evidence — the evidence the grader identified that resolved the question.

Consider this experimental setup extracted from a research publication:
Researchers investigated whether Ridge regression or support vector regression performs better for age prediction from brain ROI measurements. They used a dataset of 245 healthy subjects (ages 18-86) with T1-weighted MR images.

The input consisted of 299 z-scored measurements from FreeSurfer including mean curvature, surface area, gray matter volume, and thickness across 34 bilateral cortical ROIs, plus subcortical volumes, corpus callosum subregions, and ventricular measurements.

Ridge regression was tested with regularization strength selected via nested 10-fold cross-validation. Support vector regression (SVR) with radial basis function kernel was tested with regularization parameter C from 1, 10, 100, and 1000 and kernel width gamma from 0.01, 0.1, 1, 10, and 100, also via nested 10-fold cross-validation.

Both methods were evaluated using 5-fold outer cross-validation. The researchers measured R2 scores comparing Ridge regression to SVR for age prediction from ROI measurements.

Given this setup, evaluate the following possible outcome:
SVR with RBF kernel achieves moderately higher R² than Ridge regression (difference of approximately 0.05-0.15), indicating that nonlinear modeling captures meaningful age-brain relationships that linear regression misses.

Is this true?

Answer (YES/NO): NO